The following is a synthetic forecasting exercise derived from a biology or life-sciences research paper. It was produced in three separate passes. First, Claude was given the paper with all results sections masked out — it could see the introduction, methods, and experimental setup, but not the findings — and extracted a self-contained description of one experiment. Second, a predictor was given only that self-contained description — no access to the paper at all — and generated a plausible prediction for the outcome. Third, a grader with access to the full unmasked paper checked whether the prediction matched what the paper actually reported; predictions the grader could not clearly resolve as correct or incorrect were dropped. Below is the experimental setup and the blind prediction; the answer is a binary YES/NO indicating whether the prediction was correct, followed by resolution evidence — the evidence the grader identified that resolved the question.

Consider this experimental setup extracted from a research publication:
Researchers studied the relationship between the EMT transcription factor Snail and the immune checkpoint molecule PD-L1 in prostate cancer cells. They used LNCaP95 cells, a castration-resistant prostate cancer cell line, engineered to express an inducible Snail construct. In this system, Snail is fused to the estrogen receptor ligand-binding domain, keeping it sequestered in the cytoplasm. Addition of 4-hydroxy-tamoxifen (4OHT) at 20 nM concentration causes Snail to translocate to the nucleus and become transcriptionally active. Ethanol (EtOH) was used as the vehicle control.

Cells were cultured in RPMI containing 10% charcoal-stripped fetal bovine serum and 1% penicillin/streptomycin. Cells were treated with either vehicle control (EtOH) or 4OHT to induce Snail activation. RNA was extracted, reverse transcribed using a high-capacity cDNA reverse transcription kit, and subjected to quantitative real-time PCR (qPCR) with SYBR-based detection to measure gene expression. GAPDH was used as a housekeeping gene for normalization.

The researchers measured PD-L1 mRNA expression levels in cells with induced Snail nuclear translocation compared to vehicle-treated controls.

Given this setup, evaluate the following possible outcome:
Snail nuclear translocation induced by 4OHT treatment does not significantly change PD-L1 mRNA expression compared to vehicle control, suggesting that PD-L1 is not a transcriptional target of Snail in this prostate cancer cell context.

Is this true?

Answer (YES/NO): NO